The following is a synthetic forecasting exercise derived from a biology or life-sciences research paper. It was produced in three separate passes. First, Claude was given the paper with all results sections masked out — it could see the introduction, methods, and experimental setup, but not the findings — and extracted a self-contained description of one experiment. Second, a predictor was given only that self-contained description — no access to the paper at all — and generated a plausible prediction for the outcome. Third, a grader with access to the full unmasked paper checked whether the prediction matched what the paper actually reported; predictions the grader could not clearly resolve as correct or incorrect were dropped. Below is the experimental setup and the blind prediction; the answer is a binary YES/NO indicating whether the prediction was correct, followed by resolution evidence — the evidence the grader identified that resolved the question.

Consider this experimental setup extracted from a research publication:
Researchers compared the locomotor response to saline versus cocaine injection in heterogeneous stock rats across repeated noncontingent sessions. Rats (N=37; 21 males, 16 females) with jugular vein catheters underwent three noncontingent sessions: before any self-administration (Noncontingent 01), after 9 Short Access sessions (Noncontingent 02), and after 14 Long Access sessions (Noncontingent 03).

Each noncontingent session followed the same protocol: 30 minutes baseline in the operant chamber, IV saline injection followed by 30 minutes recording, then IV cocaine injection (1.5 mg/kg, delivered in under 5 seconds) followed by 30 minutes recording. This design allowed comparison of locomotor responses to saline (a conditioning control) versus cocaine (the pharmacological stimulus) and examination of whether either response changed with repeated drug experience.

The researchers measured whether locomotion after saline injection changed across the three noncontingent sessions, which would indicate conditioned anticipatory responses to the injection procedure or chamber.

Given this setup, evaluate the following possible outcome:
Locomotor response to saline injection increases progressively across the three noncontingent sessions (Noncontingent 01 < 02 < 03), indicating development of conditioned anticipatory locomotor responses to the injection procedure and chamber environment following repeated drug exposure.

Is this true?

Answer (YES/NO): NO